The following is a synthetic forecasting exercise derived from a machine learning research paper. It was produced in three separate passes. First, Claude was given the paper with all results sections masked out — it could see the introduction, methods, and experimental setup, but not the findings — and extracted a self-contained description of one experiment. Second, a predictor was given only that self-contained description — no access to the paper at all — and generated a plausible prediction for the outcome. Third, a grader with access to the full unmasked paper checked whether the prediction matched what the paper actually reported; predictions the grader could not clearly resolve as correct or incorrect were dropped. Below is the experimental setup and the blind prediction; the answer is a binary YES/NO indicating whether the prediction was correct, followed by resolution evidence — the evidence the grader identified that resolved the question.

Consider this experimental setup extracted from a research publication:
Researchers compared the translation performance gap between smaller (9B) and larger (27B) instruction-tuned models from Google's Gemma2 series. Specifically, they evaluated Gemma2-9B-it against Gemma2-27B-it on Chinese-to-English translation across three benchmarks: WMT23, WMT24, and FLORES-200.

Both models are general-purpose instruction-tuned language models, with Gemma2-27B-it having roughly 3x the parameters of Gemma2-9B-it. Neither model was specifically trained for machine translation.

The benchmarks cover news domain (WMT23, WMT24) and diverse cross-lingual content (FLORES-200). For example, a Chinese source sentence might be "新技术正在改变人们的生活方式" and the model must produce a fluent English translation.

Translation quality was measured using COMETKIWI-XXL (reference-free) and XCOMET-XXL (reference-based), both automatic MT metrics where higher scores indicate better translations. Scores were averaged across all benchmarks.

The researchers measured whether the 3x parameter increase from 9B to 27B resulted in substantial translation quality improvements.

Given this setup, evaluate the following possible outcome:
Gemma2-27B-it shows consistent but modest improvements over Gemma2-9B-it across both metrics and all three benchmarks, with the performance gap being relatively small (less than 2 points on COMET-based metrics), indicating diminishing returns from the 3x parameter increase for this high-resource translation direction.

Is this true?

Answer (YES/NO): YES